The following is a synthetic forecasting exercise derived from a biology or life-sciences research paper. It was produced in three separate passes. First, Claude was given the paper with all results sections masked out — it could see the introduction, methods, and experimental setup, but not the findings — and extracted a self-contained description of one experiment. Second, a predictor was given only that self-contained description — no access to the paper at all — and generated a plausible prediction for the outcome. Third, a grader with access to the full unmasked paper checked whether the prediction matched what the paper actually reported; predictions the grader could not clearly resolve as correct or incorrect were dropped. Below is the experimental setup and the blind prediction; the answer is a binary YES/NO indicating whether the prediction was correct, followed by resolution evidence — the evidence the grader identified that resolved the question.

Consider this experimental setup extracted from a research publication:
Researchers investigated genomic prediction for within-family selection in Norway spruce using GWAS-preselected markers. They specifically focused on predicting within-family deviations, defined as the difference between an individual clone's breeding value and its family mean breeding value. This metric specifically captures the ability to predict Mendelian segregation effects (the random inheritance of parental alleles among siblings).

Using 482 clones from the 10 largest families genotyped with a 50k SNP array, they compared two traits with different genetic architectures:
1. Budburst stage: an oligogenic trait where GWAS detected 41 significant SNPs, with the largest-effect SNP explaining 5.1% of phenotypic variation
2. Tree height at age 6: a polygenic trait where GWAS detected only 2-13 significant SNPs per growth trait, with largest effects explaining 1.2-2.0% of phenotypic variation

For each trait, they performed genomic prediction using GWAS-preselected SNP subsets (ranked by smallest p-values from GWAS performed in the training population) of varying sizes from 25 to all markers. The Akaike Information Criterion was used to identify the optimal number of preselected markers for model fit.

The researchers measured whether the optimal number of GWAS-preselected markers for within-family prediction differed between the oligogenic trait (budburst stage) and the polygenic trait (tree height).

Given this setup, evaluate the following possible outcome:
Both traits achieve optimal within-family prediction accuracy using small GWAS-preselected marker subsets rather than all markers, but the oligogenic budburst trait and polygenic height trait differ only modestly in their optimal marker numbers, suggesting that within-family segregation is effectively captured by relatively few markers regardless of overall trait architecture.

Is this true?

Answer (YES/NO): NO